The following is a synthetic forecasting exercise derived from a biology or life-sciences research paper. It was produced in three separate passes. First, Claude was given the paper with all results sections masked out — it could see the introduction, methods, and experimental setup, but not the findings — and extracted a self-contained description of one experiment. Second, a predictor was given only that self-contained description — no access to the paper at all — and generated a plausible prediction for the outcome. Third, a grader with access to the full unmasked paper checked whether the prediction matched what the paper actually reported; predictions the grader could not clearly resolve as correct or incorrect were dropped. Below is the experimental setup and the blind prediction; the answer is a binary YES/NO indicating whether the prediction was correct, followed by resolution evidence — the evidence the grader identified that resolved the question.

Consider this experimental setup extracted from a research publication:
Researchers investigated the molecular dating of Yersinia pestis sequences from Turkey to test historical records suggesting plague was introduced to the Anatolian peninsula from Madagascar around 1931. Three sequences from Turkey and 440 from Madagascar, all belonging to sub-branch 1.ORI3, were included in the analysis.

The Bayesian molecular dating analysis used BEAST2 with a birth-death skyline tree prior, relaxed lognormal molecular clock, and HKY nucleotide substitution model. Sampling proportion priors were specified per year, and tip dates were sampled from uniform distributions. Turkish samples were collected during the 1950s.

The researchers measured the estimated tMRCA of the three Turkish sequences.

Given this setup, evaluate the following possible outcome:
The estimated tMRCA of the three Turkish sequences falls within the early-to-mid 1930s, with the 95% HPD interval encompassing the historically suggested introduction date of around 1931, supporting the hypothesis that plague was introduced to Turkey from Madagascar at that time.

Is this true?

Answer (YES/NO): NO